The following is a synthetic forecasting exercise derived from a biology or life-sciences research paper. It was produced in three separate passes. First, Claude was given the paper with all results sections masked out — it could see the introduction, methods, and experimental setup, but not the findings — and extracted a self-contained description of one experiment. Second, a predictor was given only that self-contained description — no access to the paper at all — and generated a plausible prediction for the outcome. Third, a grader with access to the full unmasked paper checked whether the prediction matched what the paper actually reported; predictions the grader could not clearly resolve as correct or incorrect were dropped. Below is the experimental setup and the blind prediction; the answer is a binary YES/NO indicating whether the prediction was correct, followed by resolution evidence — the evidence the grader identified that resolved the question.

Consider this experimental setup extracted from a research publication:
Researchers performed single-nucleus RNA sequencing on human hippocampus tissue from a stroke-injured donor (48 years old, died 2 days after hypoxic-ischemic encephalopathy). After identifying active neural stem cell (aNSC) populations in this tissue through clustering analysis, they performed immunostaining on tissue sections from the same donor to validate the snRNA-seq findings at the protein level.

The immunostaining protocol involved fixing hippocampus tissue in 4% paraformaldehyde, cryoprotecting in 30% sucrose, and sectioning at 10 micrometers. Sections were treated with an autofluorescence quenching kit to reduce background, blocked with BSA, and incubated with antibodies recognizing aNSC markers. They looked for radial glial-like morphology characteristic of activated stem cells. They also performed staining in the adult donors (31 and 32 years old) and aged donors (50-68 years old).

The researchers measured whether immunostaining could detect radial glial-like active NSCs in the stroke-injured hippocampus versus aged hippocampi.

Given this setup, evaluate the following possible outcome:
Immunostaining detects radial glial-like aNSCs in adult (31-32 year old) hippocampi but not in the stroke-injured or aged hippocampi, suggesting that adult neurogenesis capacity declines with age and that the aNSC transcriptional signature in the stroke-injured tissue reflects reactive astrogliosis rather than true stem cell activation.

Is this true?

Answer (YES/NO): NO